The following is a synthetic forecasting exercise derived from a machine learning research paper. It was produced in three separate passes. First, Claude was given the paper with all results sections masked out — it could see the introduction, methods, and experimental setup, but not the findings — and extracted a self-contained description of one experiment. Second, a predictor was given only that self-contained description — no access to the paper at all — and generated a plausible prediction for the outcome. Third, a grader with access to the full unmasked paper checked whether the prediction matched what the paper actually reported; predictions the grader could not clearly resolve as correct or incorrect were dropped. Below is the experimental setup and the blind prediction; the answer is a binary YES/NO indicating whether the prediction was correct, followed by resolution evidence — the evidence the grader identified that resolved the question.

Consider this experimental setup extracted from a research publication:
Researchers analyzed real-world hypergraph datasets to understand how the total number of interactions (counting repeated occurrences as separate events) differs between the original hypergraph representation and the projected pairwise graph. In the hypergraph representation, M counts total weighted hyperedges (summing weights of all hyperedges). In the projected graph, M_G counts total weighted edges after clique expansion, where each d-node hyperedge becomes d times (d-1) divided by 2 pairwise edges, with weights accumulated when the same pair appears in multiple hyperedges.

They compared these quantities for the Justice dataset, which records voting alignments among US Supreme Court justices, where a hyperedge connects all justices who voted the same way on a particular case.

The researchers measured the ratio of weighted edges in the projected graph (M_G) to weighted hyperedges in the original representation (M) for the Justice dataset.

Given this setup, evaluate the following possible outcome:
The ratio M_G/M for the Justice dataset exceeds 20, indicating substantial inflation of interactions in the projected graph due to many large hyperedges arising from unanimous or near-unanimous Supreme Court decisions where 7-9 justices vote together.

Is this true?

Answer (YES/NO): NO